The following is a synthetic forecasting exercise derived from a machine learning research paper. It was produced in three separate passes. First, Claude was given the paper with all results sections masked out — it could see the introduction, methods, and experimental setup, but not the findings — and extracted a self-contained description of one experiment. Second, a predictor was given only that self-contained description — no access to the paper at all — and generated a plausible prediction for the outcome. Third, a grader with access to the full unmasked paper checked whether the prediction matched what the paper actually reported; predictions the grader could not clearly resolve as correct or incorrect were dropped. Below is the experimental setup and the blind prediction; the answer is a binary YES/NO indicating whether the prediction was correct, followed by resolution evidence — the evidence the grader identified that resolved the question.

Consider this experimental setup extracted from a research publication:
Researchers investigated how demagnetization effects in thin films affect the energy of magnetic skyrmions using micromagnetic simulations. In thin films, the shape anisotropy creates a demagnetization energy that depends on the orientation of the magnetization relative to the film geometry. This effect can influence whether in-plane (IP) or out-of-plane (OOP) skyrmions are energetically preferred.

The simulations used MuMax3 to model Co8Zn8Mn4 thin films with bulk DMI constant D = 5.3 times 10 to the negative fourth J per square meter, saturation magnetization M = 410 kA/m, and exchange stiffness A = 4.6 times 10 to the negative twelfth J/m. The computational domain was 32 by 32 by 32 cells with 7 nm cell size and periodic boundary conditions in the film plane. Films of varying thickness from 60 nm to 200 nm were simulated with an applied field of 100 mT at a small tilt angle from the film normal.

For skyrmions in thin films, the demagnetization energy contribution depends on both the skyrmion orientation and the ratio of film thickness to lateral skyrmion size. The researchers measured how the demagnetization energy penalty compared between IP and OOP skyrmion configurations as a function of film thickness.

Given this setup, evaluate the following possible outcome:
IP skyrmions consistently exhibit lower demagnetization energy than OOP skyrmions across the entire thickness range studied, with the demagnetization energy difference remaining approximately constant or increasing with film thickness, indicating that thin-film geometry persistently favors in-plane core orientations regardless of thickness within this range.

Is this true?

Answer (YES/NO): NO